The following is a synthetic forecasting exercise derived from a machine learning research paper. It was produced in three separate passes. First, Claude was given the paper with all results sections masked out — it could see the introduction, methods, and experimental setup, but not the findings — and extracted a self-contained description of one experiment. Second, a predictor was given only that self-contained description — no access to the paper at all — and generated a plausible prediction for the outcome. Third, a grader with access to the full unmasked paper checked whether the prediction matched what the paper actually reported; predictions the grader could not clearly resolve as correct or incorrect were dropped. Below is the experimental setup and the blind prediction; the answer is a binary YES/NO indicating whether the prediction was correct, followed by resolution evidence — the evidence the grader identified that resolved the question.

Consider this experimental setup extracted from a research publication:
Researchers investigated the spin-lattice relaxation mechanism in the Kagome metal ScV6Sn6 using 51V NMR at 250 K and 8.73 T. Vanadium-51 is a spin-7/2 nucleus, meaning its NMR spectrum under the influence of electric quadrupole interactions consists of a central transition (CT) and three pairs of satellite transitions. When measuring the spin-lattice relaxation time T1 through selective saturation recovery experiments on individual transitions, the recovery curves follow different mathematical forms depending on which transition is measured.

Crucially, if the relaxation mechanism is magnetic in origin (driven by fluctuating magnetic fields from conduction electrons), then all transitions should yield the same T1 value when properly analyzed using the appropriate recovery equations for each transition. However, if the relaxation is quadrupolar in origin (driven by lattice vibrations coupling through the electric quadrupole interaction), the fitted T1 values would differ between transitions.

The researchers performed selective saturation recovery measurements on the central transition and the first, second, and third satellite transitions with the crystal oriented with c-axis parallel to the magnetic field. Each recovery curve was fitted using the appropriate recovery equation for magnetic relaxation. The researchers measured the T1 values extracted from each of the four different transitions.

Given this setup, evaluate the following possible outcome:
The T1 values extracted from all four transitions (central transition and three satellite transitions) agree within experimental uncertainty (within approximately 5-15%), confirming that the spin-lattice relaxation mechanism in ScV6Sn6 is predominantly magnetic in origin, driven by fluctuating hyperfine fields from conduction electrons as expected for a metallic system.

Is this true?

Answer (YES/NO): YES